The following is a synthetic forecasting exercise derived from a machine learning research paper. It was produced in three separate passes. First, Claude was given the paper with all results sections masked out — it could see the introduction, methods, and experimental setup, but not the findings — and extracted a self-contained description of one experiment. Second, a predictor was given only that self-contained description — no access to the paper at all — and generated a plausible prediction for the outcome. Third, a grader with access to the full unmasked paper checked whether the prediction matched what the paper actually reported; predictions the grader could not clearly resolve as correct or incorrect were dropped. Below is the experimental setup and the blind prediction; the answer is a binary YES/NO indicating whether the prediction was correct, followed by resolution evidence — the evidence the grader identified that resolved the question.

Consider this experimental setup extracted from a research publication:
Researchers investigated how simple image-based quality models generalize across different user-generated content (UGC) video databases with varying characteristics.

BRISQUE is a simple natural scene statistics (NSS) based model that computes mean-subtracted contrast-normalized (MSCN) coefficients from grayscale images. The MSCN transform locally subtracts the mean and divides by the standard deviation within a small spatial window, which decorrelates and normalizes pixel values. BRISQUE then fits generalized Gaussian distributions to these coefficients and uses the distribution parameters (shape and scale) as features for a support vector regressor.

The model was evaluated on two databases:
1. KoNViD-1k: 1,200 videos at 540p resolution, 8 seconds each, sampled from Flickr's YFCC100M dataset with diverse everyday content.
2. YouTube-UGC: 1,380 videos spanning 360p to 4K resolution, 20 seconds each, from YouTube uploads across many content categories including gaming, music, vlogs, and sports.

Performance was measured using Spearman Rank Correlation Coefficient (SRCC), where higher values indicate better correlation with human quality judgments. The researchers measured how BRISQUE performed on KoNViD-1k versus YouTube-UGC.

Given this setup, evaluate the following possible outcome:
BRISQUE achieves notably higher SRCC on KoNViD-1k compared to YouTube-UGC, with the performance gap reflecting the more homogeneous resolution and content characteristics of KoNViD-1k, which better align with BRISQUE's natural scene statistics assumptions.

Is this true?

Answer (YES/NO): YES